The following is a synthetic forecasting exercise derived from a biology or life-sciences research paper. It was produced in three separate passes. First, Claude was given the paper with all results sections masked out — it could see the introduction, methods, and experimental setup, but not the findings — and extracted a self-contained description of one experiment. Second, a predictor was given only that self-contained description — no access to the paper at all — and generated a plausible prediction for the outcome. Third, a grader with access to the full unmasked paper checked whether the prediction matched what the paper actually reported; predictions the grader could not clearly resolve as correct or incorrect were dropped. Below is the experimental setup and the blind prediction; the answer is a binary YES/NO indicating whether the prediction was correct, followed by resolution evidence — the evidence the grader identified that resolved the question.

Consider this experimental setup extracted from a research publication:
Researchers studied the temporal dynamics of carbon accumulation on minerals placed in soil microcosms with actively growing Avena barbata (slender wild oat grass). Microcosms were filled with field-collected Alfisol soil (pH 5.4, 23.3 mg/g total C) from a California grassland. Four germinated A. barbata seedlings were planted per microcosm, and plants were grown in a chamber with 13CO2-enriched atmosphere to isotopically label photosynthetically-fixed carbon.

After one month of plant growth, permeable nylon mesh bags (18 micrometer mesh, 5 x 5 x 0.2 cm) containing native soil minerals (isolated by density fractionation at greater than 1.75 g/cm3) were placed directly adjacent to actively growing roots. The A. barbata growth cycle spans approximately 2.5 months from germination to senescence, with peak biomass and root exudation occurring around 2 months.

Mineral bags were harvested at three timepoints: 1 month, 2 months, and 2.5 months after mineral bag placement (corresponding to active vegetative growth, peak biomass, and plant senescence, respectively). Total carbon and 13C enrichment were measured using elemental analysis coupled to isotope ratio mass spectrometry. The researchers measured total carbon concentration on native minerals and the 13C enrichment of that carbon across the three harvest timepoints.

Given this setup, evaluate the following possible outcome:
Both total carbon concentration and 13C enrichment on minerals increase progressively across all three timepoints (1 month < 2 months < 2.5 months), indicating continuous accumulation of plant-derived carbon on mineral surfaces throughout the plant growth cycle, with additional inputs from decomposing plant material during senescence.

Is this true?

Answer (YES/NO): NO